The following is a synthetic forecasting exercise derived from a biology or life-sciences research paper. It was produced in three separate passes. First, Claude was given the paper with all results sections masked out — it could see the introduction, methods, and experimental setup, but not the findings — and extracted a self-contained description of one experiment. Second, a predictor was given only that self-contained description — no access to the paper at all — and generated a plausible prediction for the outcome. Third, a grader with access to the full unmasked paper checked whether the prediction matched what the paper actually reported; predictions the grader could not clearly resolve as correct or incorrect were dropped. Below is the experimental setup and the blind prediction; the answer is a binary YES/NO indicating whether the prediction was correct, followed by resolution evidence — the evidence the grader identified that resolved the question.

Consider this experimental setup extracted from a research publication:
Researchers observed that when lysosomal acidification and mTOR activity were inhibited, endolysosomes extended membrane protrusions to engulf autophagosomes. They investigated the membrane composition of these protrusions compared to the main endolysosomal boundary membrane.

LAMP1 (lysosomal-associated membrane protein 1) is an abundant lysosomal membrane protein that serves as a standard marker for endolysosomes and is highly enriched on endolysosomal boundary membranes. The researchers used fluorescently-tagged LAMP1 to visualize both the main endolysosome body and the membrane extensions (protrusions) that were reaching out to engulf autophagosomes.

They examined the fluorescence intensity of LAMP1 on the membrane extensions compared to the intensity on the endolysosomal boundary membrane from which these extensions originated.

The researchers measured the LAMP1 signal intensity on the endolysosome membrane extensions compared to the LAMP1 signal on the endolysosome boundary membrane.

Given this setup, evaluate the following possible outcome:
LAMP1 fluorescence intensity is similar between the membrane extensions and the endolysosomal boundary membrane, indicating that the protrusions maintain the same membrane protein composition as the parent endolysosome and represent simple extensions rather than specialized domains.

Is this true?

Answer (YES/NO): NO